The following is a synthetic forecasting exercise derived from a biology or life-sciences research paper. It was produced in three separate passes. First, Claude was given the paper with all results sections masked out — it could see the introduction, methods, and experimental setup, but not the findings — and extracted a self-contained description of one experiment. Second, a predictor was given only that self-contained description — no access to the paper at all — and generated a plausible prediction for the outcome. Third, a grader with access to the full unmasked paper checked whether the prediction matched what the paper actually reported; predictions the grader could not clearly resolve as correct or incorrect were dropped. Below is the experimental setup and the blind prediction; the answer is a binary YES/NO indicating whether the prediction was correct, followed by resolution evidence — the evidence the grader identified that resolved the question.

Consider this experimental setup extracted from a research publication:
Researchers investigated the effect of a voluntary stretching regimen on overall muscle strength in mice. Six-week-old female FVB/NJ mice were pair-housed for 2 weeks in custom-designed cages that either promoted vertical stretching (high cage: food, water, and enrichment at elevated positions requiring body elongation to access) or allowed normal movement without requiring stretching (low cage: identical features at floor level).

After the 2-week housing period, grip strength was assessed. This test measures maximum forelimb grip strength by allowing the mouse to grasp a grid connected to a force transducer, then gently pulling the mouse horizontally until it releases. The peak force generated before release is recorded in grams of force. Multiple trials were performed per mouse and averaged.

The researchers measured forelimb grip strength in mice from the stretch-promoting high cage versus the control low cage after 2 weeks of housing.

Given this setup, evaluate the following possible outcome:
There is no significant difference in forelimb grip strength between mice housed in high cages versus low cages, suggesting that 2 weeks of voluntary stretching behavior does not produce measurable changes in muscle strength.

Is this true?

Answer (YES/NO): YES